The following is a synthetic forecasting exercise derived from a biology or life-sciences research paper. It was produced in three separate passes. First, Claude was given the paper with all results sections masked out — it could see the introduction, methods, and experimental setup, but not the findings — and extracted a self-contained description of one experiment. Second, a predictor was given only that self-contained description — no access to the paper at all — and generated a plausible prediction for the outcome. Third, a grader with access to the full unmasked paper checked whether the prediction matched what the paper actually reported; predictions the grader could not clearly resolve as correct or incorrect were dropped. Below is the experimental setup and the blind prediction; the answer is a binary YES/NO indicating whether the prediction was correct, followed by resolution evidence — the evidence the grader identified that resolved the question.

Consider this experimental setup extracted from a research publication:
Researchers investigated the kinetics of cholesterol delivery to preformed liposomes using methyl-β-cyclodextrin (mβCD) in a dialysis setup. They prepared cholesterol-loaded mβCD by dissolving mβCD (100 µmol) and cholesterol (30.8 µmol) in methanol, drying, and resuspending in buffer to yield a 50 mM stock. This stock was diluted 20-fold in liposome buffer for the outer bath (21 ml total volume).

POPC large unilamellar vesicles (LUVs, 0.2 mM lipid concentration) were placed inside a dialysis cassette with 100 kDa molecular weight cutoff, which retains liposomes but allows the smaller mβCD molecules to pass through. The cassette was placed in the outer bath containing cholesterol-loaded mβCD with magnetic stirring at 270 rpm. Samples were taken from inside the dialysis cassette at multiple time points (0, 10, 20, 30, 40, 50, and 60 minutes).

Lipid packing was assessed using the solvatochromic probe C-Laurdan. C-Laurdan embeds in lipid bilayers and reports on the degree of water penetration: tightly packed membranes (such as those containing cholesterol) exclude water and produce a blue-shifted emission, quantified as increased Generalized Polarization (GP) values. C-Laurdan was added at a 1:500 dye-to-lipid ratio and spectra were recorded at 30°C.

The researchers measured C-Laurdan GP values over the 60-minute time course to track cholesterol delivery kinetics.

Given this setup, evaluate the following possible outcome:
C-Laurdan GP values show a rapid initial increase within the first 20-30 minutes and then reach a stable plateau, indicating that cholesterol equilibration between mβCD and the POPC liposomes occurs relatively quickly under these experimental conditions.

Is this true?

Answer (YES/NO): NO